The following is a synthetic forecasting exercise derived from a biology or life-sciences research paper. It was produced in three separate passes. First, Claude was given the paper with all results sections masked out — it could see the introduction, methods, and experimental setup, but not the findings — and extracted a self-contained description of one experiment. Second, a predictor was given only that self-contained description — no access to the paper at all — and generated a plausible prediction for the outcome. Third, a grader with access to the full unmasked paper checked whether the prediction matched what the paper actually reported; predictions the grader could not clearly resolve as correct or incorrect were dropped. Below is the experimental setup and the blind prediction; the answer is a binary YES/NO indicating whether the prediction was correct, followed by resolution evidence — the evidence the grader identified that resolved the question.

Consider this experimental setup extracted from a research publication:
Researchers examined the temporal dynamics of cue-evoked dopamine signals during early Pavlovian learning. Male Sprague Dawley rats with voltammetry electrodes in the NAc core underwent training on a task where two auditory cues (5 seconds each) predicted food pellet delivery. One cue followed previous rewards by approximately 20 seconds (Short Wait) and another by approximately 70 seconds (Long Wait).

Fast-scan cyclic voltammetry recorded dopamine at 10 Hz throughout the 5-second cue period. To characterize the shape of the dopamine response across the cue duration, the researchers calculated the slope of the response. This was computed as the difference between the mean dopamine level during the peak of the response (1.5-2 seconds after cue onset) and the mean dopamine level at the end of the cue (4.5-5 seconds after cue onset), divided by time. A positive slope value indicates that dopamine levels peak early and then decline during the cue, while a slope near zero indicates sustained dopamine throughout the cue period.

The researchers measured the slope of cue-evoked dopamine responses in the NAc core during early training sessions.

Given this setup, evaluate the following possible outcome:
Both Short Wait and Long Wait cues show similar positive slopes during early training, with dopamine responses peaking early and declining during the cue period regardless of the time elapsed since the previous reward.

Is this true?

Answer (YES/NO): NO